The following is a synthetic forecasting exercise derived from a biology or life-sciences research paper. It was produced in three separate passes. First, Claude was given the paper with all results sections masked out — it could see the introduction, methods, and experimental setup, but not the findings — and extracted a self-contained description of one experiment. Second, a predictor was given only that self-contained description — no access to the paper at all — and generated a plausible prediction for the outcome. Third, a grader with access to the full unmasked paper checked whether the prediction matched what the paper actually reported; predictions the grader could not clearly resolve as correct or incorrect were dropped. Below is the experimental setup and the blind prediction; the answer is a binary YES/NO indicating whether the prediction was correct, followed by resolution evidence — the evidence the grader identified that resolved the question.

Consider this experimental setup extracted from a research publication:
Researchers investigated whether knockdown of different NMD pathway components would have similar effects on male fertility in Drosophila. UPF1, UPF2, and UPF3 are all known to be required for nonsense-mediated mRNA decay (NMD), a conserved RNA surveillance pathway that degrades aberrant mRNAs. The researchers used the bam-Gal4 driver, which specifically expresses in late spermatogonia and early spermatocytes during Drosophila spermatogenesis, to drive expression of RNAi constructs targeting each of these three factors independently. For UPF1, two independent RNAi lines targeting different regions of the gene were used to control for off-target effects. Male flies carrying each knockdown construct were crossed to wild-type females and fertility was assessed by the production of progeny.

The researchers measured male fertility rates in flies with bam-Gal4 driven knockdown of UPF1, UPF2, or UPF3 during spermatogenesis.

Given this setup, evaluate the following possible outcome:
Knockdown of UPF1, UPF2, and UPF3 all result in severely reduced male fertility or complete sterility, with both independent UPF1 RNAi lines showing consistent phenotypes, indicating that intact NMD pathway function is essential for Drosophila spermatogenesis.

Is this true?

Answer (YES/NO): NO